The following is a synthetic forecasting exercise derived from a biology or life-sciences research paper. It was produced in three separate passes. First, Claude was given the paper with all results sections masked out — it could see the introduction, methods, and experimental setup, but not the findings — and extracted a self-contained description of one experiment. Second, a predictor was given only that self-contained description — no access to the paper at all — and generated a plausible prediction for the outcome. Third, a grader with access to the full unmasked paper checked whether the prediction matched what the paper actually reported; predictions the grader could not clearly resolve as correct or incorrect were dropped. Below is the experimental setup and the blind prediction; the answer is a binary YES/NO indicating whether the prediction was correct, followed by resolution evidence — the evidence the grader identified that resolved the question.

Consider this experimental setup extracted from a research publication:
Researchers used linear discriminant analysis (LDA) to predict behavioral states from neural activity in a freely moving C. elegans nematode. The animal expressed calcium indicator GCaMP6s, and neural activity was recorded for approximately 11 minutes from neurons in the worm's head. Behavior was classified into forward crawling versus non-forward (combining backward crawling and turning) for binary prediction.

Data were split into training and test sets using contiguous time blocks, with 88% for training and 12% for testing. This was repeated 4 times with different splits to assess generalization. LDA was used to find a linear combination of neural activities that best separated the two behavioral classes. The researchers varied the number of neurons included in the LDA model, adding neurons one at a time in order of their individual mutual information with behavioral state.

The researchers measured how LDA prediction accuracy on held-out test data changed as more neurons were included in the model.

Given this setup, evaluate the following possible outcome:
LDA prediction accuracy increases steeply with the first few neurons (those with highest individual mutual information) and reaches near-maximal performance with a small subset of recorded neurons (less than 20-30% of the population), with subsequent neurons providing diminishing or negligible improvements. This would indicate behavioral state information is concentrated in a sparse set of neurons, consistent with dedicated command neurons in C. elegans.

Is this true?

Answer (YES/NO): YES